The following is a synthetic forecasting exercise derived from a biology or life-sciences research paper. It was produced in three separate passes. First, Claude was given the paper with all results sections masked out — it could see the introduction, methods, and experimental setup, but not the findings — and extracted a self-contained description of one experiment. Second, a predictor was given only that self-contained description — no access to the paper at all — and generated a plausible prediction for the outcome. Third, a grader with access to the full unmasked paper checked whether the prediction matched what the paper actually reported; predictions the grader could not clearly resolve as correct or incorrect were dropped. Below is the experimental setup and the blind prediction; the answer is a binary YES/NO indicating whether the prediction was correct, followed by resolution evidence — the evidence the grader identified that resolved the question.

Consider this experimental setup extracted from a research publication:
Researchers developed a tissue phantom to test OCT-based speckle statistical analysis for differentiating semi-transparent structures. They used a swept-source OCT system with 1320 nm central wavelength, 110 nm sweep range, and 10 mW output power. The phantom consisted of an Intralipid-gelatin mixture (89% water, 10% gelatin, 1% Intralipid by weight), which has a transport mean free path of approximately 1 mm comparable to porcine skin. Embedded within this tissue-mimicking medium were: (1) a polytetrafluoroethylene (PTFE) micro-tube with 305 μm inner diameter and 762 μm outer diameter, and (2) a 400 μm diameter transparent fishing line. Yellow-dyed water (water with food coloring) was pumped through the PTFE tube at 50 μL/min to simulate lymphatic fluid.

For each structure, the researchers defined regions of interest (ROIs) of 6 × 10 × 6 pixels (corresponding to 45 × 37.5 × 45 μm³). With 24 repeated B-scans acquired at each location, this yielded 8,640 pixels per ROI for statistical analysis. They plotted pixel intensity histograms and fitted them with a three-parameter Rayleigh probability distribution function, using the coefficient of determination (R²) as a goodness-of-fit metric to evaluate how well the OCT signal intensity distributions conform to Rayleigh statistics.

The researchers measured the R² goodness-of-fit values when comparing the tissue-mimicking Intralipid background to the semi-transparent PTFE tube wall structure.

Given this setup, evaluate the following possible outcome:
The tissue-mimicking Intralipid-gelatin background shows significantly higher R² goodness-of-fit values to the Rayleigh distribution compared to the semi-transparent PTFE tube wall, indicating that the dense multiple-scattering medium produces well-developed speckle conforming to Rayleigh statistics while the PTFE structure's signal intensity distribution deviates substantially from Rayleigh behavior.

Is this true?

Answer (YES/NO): NO